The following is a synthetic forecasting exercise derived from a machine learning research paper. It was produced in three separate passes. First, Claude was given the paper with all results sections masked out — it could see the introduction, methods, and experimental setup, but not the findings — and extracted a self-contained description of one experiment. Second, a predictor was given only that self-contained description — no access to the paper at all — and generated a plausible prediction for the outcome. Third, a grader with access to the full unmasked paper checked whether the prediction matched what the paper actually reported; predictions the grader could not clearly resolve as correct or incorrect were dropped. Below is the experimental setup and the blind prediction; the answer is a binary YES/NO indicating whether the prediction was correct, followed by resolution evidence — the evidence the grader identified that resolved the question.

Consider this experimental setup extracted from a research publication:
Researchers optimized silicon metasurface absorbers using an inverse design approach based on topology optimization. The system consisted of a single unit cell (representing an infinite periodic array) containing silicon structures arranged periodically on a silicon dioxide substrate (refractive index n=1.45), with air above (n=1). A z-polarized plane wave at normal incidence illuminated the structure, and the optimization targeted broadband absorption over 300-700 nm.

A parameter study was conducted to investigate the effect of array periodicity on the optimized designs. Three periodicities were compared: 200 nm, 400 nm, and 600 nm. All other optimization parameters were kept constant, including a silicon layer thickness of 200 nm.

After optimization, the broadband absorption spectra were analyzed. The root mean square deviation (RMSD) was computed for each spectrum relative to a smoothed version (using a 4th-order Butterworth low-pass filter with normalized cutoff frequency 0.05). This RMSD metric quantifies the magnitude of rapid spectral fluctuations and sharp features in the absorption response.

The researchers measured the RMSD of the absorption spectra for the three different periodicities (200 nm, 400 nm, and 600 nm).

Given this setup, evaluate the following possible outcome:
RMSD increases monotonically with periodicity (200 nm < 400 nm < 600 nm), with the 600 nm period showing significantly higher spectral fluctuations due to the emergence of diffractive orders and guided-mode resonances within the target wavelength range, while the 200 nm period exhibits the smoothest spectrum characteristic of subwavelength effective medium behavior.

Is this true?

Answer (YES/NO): NO